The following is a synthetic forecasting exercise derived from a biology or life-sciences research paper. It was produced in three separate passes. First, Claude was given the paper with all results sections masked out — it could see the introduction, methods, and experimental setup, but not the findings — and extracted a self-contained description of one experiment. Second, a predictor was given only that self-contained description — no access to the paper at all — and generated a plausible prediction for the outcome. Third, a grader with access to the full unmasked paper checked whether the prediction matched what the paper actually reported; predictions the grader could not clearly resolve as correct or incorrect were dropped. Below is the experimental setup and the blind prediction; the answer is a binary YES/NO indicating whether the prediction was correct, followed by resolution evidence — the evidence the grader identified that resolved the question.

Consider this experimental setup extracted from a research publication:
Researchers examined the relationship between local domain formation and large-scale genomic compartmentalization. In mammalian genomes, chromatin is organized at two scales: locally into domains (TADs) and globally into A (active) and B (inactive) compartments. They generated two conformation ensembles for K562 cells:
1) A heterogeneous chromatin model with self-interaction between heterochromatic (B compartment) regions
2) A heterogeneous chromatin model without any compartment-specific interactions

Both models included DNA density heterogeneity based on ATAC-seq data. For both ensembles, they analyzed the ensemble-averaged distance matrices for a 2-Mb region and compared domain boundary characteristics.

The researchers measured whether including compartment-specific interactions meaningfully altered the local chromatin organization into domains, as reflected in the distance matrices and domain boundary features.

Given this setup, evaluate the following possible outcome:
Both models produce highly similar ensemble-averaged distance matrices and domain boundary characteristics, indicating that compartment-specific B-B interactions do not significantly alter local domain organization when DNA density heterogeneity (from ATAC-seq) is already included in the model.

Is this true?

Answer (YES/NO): YES